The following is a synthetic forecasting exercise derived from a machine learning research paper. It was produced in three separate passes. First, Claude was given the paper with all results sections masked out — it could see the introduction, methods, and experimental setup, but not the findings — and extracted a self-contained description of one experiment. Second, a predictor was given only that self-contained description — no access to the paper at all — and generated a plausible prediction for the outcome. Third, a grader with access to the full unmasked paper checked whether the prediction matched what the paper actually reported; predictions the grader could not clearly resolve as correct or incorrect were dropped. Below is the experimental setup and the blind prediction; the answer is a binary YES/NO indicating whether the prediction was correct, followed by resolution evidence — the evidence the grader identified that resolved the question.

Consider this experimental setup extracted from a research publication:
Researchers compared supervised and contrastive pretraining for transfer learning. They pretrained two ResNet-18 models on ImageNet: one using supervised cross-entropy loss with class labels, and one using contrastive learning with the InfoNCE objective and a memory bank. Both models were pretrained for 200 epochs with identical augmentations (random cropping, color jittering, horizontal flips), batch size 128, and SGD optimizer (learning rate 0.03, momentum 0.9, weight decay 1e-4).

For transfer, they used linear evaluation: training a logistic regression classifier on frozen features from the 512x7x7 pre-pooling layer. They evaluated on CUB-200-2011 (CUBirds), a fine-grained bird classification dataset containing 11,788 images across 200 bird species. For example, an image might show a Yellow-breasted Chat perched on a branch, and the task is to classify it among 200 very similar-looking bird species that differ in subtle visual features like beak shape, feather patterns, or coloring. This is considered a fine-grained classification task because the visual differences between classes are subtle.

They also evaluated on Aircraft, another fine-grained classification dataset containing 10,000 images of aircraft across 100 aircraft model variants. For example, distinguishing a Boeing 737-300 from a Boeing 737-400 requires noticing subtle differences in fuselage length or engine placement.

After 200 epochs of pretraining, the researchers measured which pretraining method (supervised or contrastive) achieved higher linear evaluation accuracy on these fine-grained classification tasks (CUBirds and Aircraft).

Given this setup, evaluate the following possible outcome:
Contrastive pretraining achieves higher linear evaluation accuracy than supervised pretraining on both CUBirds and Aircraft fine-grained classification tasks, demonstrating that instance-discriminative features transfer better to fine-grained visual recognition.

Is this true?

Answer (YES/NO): YES